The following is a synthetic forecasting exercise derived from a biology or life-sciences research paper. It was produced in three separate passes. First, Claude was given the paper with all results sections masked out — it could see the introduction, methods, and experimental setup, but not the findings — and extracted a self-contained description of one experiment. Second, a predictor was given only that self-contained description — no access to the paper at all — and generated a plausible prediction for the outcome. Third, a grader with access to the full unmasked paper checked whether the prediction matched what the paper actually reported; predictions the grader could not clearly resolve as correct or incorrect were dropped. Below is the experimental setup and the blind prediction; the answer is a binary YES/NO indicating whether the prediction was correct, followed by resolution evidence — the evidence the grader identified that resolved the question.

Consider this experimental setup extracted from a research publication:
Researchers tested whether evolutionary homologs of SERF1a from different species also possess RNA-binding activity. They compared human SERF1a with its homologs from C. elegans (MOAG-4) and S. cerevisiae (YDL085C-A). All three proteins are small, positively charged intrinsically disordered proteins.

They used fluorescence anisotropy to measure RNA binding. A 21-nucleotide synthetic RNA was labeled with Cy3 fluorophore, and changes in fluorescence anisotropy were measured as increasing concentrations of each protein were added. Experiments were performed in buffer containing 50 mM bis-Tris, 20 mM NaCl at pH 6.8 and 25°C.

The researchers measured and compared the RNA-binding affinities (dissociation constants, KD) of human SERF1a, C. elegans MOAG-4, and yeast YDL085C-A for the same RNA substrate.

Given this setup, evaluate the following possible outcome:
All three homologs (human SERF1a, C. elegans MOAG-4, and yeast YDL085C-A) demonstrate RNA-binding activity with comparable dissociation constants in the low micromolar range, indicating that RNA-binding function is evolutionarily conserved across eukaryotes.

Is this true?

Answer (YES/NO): YES